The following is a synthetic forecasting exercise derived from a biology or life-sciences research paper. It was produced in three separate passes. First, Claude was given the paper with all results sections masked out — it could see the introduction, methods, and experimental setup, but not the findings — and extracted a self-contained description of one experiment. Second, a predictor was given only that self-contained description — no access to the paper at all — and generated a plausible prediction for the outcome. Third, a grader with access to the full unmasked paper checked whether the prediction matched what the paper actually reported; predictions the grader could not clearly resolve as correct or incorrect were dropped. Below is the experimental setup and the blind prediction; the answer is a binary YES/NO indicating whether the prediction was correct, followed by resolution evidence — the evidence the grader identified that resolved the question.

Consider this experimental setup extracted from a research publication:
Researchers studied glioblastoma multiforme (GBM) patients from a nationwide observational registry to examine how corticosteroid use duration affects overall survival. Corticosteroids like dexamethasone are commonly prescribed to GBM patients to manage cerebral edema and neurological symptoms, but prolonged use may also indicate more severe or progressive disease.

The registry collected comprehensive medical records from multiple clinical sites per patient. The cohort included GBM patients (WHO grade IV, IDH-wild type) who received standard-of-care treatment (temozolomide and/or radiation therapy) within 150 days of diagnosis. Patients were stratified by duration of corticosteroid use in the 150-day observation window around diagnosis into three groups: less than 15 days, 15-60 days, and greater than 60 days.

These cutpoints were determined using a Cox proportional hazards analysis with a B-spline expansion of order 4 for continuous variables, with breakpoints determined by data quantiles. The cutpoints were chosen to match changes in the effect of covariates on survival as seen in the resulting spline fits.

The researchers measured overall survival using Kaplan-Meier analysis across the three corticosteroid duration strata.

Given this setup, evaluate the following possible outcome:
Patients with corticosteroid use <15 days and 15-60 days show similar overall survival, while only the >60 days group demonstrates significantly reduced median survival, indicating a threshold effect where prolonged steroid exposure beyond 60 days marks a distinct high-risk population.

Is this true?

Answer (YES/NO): NO